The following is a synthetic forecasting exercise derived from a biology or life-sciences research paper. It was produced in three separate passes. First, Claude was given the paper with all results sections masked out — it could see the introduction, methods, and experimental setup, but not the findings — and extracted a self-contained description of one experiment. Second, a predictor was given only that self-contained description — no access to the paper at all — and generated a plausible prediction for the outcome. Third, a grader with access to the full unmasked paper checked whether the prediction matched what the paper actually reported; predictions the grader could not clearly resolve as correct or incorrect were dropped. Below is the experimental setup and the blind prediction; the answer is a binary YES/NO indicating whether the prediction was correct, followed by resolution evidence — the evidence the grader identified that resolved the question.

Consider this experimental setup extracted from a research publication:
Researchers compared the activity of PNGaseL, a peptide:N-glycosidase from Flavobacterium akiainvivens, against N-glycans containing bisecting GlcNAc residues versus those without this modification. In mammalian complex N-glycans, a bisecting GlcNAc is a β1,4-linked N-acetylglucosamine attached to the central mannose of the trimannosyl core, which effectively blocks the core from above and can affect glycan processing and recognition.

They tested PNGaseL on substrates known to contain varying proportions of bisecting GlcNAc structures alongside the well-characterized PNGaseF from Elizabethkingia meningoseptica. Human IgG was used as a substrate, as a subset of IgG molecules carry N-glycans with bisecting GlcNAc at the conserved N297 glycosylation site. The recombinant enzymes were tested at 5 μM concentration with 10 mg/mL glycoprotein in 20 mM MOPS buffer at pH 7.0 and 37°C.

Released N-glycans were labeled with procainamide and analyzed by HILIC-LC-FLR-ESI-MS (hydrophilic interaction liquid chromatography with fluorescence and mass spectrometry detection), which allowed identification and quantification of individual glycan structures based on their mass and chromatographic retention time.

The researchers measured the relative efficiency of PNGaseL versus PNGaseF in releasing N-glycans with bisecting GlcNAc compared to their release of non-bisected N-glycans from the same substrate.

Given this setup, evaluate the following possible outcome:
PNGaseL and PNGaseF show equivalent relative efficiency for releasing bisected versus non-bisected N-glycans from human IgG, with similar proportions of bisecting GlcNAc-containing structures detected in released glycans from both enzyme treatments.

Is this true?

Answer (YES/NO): NO